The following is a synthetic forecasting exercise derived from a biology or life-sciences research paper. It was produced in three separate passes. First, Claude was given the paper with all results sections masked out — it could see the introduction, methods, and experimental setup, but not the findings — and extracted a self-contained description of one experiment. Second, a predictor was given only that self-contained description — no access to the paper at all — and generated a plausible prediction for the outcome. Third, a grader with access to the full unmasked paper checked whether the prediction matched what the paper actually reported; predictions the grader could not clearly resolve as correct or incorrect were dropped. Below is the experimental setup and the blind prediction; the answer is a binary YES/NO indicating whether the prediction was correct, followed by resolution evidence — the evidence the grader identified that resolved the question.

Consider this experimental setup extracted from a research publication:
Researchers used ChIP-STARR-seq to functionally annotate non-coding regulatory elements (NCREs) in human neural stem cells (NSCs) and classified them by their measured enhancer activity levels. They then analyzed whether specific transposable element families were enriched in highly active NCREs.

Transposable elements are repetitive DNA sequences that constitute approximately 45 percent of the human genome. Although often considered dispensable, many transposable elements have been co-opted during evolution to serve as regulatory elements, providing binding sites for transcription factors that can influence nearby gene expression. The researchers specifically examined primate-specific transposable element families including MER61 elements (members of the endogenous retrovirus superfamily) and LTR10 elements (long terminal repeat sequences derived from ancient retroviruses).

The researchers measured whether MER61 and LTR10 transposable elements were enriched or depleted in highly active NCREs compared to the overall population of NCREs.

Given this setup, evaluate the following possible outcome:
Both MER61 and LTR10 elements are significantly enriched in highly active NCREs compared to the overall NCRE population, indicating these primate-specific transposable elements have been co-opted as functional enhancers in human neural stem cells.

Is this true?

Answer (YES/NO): YES